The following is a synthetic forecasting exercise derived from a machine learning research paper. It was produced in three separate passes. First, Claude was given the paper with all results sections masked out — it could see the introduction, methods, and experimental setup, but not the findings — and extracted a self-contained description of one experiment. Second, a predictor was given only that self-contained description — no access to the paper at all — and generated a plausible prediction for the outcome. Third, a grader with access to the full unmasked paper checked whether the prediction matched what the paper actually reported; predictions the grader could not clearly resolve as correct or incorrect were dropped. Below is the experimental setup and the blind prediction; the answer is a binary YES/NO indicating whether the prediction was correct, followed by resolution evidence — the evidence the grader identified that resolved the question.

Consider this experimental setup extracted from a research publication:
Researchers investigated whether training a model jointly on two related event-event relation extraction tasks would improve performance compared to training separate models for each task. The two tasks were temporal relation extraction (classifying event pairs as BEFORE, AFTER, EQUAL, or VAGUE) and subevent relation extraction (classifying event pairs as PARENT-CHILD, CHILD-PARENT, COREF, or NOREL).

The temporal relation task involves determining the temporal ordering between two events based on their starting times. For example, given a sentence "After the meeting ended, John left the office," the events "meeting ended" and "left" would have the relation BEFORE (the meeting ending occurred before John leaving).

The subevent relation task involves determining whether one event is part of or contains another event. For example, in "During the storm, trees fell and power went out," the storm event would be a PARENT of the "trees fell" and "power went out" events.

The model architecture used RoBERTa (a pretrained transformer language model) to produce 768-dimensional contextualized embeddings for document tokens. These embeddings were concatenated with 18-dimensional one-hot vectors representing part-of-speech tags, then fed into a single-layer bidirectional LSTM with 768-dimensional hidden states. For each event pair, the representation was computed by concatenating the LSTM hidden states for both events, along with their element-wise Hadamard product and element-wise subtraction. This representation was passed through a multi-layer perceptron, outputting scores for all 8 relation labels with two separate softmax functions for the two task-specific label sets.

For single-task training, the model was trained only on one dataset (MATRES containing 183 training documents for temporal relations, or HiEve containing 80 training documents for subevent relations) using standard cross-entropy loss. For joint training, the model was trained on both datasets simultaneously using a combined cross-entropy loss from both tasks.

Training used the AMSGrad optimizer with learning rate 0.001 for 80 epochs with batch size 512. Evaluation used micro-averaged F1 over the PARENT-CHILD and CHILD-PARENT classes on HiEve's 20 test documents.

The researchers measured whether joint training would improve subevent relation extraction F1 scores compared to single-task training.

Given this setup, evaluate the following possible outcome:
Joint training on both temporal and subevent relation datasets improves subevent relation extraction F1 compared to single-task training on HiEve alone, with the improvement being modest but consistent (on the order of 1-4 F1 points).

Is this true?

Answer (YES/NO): YES